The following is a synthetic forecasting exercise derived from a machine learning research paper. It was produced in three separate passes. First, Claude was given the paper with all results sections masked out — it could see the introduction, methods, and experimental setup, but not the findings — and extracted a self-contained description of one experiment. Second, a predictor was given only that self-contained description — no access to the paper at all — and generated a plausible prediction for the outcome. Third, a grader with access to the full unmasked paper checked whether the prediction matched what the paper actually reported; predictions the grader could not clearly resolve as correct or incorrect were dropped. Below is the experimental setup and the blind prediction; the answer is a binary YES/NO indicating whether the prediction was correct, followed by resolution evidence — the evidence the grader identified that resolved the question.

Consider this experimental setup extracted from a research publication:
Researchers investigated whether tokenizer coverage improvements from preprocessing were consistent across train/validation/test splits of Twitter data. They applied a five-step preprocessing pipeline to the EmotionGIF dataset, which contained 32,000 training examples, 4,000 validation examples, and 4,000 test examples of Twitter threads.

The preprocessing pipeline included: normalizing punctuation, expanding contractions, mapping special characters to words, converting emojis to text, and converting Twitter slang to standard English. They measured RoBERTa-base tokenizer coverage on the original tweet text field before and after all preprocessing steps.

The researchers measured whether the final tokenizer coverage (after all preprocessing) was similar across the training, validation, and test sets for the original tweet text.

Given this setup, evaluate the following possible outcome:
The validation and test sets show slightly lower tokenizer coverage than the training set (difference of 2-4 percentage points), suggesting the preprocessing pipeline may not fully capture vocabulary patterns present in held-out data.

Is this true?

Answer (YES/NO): NO